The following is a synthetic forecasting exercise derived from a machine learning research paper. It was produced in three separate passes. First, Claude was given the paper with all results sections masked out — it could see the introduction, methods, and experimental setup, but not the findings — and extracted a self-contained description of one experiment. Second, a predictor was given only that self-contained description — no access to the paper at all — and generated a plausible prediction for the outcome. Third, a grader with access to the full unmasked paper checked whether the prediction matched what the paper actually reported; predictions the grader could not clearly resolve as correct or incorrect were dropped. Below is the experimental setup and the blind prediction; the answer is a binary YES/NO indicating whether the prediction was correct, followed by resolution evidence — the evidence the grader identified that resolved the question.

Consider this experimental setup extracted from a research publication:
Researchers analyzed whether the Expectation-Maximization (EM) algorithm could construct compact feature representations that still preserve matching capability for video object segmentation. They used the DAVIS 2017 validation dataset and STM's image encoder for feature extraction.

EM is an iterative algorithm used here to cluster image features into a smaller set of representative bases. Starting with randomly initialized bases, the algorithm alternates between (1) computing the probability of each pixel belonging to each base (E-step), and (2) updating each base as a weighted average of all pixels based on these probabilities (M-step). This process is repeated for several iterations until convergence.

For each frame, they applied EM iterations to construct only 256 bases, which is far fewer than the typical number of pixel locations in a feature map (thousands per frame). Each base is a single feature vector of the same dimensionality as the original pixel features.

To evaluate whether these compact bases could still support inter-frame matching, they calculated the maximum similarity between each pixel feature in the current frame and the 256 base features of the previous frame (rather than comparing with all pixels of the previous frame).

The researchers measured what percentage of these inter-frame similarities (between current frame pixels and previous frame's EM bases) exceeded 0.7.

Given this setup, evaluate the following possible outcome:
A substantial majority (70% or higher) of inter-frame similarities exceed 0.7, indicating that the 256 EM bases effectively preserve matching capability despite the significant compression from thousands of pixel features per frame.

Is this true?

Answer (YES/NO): YES